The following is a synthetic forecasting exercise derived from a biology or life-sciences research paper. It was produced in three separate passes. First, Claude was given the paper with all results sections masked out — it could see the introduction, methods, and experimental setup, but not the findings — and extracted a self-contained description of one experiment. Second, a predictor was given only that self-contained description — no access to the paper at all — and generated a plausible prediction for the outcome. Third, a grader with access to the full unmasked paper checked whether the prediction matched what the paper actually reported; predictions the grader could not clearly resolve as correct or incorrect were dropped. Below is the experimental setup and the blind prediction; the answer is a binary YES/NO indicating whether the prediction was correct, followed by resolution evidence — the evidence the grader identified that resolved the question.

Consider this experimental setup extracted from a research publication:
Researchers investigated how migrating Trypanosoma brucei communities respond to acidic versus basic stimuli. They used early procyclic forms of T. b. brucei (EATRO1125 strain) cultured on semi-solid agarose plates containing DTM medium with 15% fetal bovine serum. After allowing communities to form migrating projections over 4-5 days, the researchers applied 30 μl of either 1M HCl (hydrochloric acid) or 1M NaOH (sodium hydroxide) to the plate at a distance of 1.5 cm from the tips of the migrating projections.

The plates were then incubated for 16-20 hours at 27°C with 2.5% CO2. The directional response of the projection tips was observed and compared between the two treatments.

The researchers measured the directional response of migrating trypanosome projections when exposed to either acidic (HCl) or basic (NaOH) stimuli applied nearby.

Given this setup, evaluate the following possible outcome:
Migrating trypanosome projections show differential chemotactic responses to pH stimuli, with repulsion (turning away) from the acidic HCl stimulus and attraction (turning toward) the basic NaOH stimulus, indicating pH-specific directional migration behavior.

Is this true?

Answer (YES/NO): YES